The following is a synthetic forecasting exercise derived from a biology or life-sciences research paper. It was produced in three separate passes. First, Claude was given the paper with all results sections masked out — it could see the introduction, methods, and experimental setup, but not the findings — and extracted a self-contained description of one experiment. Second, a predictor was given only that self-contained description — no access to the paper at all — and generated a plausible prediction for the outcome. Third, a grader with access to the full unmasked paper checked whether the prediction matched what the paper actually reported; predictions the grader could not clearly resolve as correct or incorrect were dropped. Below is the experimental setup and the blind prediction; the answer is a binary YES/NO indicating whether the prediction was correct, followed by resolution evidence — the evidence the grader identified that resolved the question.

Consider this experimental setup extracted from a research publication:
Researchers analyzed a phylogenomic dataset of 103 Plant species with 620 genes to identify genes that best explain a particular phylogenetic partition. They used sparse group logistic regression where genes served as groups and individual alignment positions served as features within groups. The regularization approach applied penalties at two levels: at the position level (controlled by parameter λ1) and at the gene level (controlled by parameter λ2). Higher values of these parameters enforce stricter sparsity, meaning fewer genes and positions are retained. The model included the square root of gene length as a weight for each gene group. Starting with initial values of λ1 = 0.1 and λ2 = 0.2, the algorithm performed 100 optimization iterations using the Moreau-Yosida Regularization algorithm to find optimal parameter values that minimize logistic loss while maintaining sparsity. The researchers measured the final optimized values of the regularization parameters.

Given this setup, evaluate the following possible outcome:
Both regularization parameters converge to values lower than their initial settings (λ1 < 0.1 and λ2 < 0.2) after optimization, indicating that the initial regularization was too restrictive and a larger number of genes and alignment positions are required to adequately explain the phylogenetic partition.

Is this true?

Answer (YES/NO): YES